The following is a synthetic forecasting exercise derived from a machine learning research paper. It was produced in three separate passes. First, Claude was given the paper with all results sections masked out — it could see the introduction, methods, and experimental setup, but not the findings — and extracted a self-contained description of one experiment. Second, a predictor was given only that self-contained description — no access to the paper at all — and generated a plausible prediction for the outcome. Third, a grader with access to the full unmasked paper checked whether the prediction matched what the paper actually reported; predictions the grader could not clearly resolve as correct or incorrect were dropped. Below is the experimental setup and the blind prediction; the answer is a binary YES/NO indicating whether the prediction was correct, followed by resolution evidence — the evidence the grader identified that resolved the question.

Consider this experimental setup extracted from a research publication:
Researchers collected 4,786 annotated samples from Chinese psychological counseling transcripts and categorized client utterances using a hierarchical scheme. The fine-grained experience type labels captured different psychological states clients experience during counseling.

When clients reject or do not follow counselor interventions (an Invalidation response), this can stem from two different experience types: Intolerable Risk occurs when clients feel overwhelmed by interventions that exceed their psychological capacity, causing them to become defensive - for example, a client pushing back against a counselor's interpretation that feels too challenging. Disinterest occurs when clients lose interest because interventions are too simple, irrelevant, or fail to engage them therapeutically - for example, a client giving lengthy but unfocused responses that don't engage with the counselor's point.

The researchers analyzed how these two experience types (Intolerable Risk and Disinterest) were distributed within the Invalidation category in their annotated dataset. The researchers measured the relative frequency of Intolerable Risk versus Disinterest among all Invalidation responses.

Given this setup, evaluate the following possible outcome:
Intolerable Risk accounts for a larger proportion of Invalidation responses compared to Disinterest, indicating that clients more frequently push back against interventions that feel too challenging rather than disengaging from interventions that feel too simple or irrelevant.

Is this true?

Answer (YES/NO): YES